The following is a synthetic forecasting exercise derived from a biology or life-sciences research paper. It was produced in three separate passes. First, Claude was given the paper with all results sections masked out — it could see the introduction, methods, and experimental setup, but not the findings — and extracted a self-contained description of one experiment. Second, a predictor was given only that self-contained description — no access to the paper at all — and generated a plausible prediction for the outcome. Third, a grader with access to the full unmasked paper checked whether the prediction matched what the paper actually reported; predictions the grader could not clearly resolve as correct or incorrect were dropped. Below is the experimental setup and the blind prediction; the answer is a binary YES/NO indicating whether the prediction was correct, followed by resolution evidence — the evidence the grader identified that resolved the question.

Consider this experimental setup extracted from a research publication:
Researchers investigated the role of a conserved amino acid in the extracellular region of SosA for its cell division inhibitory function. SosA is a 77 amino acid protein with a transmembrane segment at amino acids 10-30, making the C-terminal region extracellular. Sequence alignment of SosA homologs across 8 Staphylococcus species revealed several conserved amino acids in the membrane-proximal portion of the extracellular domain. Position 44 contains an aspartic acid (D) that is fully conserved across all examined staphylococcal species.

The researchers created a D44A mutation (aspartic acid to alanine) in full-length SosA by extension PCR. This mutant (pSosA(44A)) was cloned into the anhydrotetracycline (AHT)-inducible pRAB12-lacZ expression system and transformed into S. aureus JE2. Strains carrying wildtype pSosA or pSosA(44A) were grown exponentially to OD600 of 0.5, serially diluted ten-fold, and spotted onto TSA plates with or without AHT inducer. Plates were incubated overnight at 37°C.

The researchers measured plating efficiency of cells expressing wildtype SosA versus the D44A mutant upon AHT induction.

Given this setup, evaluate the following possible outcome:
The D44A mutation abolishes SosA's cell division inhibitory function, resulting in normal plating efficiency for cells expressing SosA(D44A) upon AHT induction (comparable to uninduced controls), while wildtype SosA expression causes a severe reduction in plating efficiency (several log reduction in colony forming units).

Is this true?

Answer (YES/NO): YES